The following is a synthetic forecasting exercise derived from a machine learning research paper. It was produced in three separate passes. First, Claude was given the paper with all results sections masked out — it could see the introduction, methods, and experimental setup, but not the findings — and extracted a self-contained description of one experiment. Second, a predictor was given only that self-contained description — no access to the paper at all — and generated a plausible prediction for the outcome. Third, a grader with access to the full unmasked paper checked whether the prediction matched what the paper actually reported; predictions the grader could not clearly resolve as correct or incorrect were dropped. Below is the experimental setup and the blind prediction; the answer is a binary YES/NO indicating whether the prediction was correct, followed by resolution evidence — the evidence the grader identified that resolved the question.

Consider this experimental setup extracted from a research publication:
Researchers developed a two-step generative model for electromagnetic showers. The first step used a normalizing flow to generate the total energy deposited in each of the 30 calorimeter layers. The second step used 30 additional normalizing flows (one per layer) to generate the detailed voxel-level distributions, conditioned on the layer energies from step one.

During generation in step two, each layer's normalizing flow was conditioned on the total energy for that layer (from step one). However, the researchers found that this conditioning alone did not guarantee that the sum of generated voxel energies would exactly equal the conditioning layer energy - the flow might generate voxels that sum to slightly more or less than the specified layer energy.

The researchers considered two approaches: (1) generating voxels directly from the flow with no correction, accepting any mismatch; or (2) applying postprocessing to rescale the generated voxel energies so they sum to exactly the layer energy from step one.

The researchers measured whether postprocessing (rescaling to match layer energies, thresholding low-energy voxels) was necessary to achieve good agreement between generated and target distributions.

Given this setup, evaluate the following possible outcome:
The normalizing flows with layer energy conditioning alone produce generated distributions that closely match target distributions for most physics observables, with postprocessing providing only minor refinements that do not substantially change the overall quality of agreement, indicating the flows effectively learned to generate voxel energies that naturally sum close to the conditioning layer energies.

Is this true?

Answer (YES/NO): NO